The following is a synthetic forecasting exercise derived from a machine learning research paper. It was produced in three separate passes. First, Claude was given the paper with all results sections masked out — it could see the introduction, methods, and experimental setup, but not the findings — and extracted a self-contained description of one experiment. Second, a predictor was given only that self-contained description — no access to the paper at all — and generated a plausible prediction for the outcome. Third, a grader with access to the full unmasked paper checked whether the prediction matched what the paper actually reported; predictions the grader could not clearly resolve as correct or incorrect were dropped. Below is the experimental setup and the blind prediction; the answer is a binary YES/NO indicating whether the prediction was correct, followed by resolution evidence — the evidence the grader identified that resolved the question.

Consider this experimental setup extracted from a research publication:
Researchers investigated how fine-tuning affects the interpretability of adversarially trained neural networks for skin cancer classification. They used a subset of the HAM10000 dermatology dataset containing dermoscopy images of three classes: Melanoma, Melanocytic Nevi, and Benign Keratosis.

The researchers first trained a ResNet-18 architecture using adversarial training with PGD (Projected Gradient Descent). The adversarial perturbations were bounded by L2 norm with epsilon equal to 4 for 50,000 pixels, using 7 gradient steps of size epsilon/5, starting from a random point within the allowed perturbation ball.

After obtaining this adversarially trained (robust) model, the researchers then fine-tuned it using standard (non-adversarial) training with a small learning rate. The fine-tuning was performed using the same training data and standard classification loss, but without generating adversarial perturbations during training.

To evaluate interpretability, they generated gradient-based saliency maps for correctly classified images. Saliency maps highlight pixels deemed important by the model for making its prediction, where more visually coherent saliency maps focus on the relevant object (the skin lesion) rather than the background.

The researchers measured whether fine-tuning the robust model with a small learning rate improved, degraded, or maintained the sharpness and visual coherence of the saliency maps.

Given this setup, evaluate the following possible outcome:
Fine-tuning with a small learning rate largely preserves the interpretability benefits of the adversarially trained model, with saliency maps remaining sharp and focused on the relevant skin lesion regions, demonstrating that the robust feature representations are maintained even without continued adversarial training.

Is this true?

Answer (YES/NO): NO